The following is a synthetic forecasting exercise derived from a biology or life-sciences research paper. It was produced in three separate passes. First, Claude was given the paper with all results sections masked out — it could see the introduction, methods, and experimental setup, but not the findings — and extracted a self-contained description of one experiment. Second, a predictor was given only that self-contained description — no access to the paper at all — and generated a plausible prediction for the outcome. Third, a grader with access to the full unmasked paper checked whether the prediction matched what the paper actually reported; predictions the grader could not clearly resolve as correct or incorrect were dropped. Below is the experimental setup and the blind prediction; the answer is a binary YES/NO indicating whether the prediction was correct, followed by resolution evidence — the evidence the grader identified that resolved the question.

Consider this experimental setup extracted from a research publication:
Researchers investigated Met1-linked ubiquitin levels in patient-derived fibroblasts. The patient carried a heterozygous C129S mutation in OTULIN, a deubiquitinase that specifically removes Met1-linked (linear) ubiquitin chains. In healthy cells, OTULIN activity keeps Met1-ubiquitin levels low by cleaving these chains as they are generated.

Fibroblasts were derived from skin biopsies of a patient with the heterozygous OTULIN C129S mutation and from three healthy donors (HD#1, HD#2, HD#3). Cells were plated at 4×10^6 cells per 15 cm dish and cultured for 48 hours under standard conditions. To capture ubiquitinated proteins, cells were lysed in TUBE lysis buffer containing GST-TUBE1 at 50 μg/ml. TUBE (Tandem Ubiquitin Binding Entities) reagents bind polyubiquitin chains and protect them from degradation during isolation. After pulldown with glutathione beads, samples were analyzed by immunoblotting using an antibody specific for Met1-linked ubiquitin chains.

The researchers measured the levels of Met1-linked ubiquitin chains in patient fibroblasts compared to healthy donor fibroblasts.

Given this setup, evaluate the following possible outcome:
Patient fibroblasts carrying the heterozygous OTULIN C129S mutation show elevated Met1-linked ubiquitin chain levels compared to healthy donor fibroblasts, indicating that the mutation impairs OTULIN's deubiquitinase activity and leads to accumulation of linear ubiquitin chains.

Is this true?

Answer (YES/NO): YES